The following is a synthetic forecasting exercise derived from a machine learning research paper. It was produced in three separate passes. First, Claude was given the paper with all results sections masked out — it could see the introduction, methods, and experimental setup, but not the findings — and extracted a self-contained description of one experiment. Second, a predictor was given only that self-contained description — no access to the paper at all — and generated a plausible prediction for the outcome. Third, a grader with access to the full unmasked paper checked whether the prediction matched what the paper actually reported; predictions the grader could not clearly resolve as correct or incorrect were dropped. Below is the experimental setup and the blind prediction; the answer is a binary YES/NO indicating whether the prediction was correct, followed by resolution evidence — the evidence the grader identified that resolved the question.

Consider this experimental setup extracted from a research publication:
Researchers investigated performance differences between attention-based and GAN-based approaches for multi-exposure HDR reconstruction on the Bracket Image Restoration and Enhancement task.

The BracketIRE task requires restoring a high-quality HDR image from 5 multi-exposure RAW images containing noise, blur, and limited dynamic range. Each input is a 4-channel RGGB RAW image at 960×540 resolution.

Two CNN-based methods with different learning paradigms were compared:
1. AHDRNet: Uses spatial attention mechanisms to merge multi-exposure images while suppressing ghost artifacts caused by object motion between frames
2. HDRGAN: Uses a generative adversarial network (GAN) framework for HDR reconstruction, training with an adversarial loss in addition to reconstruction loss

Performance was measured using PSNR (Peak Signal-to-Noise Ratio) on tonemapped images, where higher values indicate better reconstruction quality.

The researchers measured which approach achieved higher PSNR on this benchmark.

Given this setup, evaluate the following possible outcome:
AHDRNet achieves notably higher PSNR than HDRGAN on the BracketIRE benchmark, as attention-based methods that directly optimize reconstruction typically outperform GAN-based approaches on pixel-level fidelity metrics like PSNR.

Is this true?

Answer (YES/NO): YES